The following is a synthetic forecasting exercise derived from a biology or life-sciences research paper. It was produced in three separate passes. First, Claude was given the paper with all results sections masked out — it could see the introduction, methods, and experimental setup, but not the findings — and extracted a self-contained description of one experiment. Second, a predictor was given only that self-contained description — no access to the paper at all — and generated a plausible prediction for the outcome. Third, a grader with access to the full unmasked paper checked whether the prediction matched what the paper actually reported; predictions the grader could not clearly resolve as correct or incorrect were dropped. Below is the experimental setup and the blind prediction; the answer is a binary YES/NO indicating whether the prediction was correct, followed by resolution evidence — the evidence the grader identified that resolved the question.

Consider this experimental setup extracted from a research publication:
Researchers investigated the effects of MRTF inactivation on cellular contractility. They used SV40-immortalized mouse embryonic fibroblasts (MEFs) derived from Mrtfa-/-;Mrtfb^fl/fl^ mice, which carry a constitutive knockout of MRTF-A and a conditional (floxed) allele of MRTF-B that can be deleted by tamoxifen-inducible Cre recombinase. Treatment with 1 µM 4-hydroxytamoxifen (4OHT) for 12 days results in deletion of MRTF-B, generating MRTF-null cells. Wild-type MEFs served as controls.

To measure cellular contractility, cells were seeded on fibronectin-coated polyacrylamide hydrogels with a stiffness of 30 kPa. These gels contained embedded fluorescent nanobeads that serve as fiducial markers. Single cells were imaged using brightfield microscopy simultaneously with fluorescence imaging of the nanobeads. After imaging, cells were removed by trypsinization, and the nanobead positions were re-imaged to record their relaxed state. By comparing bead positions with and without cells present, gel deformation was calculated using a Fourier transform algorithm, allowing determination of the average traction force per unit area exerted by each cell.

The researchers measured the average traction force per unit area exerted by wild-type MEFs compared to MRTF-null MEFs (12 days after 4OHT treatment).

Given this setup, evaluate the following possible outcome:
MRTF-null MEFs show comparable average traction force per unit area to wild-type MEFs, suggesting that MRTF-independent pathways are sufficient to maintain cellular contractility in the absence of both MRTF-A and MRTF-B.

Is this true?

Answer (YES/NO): NO